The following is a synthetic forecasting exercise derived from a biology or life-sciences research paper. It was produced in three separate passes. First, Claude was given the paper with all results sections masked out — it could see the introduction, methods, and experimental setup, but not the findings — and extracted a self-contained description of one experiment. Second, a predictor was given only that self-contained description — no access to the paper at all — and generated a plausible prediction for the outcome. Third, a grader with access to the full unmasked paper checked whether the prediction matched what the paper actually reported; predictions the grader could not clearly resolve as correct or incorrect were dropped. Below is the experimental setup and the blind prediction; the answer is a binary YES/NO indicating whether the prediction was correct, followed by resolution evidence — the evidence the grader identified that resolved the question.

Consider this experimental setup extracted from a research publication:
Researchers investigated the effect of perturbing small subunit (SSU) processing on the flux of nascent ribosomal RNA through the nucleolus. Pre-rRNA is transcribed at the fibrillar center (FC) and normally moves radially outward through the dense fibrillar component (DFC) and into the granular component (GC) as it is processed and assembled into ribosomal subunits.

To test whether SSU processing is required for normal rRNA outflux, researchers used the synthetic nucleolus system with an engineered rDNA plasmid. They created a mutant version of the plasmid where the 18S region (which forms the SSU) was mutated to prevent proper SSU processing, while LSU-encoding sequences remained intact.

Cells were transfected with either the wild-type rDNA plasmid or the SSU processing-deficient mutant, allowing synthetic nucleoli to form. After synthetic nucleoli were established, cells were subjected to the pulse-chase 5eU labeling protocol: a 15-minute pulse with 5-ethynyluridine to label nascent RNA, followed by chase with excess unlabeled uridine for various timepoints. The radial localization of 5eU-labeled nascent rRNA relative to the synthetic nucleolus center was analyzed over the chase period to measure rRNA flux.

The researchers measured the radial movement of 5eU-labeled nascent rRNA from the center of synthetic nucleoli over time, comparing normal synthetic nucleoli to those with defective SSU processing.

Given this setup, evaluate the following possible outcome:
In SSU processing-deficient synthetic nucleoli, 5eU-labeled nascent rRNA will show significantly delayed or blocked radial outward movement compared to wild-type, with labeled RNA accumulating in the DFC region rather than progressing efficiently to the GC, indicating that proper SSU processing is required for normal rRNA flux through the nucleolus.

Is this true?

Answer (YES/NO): YES